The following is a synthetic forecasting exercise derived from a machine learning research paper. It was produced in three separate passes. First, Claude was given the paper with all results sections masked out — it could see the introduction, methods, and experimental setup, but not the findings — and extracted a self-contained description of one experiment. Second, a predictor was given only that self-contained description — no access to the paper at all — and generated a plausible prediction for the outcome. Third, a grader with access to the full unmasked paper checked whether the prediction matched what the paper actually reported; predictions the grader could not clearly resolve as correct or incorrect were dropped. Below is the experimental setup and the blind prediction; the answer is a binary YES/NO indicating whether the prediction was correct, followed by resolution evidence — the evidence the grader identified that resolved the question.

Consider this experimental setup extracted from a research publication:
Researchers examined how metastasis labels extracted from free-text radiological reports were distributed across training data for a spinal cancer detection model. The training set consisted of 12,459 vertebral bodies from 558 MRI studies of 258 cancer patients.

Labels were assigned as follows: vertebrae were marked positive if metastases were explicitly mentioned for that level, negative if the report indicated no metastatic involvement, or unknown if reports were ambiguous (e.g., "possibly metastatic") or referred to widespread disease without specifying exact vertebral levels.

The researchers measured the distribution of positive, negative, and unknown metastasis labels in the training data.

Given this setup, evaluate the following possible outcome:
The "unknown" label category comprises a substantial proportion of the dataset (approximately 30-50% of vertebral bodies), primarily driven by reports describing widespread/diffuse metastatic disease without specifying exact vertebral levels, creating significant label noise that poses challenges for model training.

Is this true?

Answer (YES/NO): YES